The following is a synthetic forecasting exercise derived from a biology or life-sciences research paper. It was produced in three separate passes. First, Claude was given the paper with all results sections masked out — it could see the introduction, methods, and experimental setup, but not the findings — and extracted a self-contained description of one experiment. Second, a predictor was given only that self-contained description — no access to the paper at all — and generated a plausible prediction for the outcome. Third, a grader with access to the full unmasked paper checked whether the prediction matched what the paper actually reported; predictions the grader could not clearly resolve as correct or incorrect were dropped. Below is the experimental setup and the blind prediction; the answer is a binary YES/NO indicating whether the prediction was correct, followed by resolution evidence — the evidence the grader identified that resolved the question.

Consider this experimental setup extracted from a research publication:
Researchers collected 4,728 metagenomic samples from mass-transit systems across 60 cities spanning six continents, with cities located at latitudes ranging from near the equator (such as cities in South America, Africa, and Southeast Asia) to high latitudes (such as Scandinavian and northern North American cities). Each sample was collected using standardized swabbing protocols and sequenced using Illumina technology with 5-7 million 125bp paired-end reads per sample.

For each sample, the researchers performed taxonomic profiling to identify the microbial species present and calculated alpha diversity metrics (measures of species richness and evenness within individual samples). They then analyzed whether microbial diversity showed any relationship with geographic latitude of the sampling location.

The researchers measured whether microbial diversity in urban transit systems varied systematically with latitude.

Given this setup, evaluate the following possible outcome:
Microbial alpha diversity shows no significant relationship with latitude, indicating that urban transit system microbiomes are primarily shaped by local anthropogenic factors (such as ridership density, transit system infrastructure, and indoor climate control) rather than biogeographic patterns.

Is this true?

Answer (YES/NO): NO